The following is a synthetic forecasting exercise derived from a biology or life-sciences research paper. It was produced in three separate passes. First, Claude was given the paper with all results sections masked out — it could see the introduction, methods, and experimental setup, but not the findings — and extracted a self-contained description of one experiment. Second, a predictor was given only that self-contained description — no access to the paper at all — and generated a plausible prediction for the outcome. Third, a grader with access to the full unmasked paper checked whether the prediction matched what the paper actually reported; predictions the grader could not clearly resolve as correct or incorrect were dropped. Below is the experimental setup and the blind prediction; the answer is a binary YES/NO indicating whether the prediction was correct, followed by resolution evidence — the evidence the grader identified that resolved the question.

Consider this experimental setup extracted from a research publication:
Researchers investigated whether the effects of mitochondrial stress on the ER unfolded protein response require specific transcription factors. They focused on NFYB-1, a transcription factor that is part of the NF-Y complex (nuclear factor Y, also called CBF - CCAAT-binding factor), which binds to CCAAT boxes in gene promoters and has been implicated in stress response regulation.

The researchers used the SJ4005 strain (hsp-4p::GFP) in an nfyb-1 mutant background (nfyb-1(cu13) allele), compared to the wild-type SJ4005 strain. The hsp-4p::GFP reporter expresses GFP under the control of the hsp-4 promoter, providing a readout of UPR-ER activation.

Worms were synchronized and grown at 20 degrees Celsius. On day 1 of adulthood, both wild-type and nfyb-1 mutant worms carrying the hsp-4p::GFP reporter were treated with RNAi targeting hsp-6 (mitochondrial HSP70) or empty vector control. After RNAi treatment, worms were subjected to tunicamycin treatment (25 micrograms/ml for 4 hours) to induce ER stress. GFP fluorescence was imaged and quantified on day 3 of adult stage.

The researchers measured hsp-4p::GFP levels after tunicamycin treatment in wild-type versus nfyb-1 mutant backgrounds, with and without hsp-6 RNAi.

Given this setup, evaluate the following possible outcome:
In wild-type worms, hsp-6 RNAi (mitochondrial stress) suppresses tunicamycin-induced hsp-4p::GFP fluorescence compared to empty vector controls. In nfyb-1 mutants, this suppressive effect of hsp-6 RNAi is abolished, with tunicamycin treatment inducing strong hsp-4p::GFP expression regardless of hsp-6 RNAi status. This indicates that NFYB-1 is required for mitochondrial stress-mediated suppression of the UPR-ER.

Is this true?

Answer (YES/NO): NO